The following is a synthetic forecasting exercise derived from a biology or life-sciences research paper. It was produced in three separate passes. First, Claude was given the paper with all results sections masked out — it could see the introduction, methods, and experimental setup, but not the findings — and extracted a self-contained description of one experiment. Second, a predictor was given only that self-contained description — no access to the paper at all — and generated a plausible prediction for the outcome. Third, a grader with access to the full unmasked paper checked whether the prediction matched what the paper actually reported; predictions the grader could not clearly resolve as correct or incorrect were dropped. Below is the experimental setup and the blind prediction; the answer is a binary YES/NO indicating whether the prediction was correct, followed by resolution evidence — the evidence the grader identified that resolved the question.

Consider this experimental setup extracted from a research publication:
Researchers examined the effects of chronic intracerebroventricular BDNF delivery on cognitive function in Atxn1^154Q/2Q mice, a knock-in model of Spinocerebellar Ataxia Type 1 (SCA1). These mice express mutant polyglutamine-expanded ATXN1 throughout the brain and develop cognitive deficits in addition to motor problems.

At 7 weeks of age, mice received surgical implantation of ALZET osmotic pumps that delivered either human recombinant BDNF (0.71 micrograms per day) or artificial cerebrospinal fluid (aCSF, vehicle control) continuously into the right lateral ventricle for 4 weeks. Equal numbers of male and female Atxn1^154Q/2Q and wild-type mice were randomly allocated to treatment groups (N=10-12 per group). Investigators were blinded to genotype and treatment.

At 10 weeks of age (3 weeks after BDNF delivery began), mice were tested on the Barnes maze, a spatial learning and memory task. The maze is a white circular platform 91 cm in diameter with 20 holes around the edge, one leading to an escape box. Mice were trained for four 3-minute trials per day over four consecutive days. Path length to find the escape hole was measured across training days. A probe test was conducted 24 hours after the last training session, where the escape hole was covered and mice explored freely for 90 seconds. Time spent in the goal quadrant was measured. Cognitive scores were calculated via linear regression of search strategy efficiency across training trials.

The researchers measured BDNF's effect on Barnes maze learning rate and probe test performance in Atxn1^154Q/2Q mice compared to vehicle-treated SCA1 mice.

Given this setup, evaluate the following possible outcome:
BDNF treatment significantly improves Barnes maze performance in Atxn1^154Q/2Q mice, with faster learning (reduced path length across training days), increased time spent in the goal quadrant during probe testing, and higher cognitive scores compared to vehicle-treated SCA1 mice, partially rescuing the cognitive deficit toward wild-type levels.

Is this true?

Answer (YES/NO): NO